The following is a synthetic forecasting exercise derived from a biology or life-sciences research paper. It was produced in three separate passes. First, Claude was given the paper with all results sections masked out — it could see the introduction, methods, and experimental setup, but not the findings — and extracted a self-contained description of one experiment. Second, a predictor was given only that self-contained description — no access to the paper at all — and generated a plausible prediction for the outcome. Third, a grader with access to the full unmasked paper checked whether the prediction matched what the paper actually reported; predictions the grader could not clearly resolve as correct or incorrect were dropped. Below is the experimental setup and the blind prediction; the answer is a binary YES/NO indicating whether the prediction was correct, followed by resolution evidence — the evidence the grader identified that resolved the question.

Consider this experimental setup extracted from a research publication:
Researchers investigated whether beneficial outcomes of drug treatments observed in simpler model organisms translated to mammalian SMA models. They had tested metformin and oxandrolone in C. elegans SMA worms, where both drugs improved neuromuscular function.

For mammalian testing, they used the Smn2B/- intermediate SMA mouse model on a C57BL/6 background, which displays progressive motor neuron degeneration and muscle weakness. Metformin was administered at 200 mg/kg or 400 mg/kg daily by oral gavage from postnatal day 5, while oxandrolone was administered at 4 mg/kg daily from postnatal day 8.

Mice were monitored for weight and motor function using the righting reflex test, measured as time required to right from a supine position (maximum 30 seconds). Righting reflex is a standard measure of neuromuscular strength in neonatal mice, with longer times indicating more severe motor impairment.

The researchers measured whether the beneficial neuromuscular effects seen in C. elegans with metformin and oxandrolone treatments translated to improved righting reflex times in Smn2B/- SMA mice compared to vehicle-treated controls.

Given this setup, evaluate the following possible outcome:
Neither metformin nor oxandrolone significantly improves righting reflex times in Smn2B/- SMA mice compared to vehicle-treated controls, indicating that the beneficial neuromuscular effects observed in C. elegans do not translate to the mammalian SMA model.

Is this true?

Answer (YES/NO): YES